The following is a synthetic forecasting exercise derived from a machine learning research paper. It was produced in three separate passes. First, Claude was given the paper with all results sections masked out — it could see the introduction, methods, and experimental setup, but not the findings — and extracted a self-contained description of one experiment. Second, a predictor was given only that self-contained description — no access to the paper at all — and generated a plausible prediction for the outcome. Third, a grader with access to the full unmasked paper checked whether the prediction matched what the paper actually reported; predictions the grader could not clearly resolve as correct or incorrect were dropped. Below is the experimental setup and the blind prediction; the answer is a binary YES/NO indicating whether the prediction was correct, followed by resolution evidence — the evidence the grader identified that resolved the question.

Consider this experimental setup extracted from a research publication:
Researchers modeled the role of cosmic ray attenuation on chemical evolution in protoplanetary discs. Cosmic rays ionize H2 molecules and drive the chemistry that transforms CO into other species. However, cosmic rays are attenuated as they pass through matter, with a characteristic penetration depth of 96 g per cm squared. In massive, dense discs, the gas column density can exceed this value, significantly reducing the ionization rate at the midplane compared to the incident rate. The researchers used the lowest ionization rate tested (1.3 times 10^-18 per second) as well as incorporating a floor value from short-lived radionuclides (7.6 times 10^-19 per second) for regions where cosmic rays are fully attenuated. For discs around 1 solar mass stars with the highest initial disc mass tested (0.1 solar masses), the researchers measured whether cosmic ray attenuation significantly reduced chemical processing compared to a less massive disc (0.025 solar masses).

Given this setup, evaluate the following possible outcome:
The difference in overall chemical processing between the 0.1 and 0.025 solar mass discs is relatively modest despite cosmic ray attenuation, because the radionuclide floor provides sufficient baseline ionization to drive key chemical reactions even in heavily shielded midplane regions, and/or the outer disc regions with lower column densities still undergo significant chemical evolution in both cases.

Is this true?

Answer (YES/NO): NO